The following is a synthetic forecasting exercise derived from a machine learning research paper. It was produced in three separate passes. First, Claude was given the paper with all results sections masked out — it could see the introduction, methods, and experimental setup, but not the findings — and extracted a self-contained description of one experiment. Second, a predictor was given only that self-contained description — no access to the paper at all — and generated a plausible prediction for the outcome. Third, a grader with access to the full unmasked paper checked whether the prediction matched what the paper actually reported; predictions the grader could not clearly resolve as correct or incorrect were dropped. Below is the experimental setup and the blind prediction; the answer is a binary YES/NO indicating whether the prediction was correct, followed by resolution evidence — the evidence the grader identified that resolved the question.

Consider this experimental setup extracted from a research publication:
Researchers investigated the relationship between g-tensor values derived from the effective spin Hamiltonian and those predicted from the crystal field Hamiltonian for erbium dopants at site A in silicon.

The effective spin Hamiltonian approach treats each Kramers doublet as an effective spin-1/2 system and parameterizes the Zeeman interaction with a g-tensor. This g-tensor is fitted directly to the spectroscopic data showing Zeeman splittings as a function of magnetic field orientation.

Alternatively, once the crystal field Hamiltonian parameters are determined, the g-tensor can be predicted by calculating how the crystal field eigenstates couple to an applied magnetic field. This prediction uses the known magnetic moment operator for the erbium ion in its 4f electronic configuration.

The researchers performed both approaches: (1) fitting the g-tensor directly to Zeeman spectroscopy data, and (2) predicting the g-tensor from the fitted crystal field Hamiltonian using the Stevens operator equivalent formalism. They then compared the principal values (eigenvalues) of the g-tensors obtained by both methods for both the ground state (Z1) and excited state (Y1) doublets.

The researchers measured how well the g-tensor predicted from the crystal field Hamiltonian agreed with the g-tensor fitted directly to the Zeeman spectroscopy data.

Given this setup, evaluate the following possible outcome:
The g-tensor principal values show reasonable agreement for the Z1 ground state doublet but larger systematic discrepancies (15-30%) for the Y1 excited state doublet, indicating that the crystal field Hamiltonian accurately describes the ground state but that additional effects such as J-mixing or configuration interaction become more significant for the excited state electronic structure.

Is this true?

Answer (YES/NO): NO